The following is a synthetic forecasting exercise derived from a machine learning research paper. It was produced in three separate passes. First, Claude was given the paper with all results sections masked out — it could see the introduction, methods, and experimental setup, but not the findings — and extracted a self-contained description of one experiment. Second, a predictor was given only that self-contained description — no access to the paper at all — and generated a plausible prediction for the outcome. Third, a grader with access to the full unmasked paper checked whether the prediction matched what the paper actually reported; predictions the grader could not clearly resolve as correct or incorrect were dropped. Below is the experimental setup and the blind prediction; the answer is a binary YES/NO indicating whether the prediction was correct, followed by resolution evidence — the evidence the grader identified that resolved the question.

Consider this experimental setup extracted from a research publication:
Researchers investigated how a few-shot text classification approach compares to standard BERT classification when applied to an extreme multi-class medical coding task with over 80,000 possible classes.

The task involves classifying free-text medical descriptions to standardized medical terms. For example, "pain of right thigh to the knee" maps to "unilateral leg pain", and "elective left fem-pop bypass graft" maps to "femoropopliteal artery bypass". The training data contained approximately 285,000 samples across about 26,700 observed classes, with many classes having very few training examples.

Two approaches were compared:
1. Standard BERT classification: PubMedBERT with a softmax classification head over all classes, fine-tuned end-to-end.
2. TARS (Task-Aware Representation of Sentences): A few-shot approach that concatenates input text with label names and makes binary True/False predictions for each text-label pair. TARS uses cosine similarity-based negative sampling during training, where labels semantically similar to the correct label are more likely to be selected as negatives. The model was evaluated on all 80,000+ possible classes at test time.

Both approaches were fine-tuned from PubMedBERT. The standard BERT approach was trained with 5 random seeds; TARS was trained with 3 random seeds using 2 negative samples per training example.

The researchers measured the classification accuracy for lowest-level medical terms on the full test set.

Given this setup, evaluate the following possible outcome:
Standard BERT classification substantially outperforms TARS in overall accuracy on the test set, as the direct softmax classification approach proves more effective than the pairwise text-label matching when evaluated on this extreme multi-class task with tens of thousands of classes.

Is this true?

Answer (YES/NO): YES